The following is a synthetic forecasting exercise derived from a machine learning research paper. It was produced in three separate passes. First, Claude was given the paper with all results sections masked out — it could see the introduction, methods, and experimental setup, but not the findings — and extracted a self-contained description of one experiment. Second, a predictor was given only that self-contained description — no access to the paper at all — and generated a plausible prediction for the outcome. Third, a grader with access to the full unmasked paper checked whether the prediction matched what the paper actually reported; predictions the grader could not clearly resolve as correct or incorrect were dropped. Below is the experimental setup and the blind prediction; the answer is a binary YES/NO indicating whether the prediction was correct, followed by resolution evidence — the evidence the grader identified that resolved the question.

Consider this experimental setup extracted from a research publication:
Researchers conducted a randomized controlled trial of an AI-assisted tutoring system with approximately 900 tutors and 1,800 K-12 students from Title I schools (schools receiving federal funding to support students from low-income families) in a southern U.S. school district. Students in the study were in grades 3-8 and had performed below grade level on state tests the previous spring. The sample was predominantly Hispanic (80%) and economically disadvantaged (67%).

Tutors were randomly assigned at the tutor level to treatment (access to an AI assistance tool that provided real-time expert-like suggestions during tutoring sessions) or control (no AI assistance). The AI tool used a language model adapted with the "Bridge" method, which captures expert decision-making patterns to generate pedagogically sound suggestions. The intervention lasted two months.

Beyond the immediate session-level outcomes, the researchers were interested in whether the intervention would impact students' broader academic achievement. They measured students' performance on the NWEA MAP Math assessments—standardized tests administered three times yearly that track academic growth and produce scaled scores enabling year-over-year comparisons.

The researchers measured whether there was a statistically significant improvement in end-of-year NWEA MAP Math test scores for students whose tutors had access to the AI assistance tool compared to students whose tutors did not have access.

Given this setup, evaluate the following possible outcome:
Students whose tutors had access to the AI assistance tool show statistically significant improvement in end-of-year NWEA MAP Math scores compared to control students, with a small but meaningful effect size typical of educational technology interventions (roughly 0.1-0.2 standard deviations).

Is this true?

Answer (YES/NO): NO